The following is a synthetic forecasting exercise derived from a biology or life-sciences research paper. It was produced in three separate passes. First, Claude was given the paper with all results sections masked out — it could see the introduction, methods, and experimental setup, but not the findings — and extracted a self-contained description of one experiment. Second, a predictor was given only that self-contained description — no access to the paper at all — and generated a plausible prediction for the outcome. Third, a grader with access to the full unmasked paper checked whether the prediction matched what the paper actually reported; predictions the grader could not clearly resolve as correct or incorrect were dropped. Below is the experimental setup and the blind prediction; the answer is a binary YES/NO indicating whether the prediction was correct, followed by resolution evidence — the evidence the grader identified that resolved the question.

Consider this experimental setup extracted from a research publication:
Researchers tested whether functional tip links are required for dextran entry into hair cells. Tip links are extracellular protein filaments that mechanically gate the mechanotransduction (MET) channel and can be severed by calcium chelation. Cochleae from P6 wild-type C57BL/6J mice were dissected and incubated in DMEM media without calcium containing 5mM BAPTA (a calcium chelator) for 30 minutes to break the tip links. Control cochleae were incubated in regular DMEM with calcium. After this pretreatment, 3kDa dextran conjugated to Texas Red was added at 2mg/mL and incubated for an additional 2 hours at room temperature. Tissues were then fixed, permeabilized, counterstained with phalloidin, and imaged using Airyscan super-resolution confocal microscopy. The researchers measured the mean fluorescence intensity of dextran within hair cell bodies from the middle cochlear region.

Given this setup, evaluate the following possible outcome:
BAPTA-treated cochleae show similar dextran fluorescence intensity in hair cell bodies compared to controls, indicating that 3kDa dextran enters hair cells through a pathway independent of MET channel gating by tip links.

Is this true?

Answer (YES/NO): NO